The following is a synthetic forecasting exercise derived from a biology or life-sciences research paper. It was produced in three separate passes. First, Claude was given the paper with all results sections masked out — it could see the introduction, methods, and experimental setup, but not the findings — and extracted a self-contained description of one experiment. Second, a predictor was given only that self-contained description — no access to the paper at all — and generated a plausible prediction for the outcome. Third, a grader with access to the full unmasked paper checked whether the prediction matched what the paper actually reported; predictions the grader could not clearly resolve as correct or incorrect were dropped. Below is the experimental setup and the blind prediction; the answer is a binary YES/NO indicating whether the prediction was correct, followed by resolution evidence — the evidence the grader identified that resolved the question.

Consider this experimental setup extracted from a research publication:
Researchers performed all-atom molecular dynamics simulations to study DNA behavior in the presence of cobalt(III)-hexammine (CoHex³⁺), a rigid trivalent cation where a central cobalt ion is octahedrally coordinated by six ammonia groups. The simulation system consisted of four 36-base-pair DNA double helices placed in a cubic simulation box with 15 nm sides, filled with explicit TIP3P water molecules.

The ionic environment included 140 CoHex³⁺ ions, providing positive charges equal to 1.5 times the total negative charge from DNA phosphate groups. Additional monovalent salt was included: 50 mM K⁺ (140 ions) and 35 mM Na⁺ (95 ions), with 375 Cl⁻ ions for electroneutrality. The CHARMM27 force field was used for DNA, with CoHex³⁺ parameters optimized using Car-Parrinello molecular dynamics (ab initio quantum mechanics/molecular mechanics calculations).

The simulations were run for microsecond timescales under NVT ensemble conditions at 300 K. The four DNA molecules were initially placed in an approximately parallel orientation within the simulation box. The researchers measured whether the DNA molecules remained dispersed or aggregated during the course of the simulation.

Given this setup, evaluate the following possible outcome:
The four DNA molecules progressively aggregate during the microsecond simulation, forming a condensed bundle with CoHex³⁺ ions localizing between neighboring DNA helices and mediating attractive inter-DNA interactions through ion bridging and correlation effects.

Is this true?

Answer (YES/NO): YES